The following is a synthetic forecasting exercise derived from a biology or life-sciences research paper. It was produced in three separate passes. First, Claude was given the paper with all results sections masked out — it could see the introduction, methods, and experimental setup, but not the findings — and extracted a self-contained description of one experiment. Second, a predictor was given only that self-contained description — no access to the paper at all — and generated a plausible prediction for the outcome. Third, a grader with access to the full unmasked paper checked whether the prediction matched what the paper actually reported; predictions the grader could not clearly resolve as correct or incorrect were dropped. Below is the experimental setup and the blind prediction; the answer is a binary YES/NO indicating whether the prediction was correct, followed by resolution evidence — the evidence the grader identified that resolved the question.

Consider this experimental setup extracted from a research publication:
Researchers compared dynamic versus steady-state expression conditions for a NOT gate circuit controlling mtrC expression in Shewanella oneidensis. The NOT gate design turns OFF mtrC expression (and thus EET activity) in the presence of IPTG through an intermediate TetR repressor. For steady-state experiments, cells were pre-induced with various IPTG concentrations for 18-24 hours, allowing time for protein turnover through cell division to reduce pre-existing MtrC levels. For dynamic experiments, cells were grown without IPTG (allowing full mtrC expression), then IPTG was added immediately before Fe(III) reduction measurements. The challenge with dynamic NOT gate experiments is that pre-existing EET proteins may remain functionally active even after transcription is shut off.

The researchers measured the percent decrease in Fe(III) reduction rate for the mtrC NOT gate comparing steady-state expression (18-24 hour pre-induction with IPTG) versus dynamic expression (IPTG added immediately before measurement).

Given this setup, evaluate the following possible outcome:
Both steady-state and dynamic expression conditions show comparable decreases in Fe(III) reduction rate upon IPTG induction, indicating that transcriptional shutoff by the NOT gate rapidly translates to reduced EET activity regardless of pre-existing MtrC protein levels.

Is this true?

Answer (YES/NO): NO